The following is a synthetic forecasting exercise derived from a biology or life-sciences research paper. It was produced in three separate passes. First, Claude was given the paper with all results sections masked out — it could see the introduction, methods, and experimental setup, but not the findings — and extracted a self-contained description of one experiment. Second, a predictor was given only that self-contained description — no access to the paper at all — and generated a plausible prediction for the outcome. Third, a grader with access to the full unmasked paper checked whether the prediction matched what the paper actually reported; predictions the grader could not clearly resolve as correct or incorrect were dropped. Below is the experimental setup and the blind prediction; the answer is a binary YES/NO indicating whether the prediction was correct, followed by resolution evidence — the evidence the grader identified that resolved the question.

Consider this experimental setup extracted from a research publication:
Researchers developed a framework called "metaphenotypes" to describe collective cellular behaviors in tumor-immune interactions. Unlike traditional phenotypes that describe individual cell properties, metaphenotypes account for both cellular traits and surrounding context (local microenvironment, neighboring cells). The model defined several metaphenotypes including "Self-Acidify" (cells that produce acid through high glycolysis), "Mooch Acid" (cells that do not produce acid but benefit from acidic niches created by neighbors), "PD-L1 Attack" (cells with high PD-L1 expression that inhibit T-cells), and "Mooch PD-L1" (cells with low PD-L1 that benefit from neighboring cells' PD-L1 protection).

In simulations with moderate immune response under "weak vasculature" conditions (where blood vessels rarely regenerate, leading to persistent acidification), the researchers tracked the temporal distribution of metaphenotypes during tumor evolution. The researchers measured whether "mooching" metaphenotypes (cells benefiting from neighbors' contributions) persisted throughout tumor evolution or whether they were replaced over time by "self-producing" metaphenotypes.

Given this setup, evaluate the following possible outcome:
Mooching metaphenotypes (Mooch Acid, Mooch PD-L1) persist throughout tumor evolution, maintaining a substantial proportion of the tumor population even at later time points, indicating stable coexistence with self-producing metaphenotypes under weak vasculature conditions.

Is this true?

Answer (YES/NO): NO